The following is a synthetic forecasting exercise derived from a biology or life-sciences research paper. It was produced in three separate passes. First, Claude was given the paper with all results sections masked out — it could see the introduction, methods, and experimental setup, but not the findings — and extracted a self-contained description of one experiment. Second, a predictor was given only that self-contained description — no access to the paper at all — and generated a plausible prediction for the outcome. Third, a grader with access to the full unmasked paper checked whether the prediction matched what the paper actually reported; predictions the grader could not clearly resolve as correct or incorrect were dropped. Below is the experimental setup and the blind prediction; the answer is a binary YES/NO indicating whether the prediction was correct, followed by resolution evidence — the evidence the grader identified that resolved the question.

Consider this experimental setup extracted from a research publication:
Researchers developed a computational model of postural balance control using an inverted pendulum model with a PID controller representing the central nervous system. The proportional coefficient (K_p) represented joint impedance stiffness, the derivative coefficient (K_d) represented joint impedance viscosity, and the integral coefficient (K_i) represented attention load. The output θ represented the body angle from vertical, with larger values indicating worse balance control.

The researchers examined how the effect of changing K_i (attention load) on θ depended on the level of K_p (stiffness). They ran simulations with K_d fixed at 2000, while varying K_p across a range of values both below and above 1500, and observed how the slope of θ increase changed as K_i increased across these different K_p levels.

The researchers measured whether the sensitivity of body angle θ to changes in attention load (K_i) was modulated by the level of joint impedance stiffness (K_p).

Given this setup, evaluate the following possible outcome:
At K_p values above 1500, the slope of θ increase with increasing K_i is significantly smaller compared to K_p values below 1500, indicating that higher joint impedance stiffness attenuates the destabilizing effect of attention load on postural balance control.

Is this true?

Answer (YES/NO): NO